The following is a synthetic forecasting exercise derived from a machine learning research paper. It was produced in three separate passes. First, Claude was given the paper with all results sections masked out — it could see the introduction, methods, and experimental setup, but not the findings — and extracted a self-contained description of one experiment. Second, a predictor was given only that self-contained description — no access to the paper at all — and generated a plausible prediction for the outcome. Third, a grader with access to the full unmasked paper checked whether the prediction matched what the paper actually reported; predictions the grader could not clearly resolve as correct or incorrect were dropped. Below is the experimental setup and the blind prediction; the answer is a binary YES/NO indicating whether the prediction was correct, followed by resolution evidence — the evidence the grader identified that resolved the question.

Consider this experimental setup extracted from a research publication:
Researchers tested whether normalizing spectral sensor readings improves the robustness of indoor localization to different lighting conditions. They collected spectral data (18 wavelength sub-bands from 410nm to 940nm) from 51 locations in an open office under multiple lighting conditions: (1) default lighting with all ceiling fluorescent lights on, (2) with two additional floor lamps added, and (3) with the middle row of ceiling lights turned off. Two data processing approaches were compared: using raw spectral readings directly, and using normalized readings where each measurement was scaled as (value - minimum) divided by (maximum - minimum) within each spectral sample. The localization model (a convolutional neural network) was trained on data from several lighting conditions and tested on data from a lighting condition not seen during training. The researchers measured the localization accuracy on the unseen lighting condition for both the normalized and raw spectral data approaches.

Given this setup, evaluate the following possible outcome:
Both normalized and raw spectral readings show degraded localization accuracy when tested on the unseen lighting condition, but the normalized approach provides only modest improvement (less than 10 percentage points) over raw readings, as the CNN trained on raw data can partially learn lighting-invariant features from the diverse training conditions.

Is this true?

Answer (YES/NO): NO